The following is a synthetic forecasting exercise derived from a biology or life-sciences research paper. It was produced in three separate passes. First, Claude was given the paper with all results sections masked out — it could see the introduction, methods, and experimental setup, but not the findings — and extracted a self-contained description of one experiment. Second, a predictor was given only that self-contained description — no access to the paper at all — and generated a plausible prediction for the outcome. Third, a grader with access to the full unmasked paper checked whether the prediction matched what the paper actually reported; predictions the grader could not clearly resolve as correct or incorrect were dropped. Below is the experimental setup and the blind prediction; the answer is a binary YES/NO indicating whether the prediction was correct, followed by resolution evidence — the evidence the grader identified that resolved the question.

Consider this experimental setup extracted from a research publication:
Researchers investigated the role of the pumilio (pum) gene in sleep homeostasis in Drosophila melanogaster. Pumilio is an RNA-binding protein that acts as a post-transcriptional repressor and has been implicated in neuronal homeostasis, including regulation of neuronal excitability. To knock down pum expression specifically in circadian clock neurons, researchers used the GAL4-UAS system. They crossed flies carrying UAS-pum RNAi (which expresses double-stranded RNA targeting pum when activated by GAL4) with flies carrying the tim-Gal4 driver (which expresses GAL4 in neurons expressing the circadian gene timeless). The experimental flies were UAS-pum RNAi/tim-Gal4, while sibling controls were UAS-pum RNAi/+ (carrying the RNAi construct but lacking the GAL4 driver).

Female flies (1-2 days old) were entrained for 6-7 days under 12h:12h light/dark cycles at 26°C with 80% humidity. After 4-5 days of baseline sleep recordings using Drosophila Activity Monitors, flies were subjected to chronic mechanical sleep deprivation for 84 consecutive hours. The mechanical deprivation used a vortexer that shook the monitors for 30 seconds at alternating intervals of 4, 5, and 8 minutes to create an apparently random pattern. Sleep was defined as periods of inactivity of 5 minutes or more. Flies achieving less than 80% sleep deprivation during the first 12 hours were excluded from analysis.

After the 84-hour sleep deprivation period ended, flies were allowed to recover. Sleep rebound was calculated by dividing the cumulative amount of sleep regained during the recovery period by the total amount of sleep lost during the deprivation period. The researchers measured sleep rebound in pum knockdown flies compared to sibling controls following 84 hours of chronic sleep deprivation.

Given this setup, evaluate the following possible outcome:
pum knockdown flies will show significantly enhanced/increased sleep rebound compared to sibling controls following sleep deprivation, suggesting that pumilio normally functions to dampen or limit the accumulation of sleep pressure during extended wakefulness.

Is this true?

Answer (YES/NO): NO